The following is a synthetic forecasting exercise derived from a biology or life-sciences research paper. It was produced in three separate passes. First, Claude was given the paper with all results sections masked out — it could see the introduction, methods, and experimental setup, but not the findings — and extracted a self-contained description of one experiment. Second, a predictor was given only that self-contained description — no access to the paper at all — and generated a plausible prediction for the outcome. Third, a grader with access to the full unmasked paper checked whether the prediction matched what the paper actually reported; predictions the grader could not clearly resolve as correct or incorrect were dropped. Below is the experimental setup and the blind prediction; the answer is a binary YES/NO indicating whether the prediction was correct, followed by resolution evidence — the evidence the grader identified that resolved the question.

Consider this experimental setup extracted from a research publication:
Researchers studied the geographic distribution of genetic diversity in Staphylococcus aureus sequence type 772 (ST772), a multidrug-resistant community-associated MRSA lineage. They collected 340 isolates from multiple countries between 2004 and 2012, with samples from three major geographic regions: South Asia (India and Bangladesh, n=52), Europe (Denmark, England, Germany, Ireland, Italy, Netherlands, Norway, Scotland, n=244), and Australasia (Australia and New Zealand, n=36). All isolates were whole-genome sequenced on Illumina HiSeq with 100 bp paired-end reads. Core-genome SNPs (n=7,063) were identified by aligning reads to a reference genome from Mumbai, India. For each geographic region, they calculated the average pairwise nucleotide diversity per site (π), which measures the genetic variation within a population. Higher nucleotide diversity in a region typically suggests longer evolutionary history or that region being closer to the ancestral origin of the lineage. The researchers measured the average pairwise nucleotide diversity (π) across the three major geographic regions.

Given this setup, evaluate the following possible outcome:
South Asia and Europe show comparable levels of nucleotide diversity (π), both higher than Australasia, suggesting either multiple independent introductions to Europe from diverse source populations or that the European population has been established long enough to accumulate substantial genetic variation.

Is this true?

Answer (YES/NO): NO